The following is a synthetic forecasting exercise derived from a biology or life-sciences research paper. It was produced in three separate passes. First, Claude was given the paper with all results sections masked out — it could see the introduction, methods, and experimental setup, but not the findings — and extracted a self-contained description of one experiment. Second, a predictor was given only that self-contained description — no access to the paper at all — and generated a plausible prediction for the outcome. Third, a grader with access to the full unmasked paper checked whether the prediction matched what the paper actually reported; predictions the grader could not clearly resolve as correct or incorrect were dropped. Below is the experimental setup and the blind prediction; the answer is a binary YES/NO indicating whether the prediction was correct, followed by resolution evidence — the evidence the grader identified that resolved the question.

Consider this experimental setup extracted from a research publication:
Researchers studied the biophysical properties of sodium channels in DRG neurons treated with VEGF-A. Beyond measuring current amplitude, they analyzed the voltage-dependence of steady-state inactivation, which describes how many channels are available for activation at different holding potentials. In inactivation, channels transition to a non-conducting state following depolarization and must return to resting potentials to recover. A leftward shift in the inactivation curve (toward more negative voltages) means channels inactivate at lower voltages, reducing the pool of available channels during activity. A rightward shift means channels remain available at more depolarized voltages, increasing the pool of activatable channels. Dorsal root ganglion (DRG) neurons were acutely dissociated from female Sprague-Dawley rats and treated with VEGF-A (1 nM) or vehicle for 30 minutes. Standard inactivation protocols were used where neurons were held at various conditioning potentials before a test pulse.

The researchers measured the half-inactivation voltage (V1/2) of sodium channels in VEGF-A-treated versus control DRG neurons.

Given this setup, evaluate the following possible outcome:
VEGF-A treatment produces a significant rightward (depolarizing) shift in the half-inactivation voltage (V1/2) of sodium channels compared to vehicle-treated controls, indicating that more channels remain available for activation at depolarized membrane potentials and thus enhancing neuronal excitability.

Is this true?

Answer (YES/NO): NO